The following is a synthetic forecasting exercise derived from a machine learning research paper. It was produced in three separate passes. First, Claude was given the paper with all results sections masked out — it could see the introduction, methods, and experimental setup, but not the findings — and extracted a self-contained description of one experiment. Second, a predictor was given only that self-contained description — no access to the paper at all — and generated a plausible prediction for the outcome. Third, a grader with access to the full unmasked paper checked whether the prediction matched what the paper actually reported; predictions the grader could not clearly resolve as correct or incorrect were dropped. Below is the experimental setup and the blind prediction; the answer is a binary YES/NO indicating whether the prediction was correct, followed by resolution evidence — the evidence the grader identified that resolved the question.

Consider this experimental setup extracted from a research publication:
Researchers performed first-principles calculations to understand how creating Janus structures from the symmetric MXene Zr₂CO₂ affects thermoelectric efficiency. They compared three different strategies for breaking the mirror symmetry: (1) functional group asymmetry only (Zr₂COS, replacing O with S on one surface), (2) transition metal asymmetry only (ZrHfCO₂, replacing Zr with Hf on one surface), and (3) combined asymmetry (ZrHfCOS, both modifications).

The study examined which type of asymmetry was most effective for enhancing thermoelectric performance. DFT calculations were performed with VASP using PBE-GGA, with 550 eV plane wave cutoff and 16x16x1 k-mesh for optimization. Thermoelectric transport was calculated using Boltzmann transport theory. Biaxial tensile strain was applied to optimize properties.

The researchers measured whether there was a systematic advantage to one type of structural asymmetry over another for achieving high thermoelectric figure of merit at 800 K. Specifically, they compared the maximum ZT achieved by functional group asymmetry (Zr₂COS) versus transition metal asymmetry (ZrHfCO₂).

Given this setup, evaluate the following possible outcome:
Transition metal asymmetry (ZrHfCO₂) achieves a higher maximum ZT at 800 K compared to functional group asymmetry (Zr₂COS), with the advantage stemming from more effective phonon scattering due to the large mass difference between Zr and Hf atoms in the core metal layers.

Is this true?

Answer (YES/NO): NO